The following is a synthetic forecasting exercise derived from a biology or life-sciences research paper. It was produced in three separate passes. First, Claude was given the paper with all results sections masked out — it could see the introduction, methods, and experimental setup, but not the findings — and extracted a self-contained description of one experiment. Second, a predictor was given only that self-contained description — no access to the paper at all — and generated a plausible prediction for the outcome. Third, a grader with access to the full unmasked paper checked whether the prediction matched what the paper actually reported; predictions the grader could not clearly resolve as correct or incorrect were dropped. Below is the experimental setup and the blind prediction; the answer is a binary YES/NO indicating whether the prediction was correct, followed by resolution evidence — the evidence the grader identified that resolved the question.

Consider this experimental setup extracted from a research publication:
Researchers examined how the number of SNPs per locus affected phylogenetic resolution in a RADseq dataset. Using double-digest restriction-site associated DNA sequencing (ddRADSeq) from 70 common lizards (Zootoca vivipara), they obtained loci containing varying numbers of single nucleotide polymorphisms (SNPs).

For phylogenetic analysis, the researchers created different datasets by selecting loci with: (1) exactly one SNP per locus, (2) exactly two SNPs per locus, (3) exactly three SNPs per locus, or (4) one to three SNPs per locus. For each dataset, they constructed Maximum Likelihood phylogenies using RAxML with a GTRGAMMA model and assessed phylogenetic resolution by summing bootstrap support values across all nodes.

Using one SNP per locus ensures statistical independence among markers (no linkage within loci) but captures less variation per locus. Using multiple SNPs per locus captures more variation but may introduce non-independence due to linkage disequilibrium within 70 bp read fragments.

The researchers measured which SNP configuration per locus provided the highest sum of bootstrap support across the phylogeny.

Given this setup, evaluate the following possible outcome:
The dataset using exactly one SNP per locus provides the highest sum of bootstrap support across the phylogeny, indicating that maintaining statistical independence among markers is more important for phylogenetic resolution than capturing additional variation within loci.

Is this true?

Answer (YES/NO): NO